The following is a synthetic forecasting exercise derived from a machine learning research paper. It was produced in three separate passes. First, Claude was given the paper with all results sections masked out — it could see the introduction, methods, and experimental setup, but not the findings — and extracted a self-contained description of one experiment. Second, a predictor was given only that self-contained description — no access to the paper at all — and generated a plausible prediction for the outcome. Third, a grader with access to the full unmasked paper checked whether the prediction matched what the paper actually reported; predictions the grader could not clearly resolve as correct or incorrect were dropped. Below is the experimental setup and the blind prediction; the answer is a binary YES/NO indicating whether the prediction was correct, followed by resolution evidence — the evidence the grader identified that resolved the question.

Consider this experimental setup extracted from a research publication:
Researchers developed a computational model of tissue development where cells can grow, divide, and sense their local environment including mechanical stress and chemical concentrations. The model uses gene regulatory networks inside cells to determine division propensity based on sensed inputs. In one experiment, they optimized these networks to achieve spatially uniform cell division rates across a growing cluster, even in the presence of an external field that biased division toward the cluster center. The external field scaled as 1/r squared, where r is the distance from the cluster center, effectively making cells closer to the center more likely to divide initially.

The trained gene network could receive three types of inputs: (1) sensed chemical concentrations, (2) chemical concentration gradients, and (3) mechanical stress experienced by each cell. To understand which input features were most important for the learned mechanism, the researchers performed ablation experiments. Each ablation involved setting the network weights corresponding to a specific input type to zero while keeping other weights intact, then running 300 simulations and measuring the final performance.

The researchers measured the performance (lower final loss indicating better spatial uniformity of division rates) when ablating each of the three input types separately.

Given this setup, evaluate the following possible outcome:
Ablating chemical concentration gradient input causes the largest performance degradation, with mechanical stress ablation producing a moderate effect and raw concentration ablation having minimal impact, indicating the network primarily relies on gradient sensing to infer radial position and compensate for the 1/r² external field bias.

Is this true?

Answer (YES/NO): NO